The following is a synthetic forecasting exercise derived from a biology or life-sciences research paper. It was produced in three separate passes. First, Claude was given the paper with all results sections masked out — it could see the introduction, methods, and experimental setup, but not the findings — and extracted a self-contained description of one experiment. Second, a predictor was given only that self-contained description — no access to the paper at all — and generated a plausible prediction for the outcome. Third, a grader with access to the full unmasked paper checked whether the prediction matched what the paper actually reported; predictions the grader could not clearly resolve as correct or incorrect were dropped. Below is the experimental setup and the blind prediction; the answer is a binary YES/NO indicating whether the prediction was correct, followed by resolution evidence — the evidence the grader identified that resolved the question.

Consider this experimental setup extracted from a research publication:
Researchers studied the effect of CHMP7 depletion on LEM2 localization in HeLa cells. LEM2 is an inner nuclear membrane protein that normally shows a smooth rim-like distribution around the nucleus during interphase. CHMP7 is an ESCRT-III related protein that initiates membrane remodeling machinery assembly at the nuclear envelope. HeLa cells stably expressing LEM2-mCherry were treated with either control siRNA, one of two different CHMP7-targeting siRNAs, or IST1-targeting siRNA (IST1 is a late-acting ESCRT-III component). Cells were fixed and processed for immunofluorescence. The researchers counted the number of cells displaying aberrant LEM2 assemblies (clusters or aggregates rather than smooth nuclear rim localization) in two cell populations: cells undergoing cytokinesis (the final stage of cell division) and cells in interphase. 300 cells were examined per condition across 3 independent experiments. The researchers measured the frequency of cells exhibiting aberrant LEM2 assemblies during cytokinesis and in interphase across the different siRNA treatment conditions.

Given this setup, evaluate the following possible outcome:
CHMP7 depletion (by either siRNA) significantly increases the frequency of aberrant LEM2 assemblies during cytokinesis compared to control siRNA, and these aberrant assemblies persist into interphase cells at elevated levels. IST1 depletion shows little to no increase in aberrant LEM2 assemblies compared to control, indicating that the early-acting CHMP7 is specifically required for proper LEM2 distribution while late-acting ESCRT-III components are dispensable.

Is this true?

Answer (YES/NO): YES